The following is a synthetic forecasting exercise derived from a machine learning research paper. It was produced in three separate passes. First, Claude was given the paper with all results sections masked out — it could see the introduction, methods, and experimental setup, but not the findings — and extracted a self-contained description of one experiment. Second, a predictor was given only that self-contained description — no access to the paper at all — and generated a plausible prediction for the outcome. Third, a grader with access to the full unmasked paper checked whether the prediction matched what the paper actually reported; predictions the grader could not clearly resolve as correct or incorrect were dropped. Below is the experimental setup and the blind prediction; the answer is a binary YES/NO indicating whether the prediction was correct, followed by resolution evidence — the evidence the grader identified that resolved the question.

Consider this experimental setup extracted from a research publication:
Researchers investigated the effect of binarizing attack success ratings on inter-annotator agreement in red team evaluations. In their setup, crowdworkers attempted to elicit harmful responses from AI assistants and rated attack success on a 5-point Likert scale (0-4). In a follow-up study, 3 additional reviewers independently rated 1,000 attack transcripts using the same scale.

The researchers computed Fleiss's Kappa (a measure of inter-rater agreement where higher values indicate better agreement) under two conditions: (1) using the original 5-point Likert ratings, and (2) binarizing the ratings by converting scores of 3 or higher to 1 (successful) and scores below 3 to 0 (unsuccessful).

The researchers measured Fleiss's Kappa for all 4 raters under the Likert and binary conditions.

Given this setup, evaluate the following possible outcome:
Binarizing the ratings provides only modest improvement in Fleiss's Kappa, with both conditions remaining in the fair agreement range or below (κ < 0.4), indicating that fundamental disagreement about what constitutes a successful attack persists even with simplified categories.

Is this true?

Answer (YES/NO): NO